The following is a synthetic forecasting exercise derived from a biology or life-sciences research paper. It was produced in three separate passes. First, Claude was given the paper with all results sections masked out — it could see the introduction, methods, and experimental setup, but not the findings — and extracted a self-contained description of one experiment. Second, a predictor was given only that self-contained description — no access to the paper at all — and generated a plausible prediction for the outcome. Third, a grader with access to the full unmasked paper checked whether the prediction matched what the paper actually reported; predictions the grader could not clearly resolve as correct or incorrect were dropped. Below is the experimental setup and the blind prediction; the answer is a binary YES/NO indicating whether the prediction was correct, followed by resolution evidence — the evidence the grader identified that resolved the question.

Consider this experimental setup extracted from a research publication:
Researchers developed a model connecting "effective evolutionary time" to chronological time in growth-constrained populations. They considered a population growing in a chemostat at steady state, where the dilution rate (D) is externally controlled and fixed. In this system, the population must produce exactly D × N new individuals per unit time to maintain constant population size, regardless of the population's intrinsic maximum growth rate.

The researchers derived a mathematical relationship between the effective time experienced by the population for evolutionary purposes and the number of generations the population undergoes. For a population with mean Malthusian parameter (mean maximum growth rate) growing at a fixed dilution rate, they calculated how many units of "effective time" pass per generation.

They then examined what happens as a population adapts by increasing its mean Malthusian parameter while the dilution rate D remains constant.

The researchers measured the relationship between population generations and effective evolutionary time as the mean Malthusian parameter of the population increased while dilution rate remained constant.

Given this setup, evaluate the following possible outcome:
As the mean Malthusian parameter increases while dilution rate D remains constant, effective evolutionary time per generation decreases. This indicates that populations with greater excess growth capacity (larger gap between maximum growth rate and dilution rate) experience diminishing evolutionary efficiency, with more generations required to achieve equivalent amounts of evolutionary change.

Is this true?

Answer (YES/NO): YES